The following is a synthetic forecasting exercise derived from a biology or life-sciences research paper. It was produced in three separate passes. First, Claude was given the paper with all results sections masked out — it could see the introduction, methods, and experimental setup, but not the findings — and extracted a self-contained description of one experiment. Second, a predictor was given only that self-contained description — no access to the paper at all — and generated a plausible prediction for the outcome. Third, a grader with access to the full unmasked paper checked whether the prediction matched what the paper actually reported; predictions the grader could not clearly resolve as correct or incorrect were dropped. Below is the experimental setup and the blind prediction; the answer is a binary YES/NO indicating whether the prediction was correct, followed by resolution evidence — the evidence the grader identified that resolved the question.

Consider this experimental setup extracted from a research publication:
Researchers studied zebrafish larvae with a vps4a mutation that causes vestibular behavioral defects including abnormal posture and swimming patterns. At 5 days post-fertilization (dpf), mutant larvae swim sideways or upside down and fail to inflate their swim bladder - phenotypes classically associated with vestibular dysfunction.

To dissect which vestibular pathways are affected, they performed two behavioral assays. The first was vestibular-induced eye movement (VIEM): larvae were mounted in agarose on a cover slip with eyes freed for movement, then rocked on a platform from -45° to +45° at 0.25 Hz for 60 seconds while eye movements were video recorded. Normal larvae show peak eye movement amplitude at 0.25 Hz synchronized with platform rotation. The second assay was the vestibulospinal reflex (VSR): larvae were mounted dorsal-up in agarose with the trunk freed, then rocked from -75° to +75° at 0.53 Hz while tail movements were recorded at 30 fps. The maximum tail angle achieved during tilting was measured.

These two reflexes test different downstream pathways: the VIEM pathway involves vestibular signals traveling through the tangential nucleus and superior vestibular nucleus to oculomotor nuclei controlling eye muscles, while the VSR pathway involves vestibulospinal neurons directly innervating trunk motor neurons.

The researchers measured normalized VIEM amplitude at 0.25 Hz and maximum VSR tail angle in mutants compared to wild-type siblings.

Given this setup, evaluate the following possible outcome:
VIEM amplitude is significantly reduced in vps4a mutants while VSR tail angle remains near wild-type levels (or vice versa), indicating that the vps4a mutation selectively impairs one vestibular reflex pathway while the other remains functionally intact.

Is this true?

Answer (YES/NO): YES